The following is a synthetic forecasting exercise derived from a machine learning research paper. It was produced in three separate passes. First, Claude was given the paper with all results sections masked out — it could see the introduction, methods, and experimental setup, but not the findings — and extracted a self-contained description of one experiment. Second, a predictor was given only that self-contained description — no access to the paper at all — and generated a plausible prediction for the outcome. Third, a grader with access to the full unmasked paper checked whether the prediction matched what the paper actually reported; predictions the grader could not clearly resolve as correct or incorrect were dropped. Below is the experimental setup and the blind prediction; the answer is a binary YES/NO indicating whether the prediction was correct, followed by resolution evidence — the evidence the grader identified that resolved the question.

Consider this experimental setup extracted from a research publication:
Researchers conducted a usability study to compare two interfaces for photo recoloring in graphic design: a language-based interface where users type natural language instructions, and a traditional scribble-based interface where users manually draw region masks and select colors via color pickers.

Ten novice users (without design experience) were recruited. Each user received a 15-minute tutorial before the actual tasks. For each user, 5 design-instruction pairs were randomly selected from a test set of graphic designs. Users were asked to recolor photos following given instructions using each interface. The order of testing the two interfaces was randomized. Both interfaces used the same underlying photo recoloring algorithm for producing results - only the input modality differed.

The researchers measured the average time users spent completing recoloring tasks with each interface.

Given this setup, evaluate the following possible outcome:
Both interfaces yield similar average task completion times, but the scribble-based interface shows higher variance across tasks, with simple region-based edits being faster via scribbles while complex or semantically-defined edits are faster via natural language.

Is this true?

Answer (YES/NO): NO